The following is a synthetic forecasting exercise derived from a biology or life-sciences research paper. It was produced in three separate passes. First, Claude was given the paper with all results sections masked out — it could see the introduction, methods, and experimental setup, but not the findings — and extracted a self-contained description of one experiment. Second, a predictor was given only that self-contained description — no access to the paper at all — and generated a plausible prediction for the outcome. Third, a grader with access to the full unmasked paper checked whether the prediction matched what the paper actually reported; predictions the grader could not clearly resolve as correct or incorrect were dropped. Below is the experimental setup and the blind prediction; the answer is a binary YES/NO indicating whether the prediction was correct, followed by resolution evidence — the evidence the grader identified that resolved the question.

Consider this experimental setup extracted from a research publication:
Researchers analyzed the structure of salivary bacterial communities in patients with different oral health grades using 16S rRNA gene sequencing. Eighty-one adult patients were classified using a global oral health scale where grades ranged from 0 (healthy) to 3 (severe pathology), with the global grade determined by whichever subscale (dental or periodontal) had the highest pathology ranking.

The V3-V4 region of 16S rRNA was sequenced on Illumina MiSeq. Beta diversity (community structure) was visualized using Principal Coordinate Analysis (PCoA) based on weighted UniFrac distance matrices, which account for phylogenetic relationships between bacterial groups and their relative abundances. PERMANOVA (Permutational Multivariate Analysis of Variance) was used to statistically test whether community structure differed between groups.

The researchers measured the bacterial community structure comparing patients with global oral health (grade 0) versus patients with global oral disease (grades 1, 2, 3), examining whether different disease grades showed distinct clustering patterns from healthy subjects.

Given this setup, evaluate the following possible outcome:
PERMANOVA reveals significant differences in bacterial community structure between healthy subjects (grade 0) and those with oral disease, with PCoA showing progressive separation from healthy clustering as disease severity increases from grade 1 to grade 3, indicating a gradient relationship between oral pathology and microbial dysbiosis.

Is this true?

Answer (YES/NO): NO